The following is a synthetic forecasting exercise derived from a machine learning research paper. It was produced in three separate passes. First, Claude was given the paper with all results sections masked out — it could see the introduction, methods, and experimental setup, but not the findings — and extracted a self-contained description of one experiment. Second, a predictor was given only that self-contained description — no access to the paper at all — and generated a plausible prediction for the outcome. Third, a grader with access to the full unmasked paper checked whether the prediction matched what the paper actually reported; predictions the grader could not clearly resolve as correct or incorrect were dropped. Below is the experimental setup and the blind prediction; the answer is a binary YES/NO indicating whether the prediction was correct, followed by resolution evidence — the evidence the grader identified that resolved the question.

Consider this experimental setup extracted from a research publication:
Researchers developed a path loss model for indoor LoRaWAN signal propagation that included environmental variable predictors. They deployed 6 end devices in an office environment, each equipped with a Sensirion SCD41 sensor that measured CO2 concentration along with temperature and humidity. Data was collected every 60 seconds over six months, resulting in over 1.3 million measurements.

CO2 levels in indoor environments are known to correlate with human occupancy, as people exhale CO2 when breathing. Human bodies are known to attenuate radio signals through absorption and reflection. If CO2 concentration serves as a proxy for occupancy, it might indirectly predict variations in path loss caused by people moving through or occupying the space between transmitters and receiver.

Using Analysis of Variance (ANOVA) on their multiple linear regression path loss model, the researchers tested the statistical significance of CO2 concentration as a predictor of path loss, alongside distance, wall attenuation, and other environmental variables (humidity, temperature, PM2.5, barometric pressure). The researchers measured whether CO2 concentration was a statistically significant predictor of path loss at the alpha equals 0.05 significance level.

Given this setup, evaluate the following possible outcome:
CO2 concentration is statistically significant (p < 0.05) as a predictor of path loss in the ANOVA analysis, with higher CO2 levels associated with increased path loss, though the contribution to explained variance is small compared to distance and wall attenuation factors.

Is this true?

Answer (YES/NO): NO